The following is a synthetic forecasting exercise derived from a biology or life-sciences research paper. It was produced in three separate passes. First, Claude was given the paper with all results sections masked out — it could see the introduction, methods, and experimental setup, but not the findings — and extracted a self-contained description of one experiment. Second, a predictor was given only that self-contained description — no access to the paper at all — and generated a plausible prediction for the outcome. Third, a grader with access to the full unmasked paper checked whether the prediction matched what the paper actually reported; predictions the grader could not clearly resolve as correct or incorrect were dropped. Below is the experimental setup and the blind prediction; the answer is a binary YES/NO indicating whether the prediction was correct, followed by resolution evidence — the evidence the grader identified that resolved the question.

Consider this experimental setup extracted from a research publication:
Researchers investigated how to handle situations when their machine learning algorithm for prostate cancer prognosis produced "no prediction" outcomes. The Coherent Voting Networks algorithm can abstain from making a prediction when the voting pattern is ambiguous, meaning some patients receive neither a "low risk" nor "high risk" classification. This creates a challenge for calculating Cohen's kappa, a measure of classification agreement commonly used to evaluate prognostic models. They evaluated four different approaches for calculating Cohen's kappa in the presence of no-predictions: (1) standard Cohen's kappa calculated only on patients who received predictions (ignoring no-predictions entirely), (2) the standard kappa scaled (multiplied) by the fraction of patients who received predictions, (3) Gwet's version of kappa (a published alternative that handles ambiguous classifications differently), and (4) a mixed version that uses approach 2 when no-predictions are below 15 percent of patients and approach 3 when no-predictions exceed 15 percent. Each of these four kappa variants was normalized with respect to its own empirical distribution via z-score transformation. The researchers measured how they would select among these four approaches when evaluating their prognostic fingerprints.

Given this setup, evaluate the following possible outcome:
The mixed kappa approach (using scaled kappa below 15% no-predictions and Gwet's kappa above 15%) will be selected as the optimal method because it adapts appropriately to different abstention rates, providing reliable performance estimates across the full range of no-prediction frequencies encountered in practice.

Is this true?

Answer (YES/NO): NO